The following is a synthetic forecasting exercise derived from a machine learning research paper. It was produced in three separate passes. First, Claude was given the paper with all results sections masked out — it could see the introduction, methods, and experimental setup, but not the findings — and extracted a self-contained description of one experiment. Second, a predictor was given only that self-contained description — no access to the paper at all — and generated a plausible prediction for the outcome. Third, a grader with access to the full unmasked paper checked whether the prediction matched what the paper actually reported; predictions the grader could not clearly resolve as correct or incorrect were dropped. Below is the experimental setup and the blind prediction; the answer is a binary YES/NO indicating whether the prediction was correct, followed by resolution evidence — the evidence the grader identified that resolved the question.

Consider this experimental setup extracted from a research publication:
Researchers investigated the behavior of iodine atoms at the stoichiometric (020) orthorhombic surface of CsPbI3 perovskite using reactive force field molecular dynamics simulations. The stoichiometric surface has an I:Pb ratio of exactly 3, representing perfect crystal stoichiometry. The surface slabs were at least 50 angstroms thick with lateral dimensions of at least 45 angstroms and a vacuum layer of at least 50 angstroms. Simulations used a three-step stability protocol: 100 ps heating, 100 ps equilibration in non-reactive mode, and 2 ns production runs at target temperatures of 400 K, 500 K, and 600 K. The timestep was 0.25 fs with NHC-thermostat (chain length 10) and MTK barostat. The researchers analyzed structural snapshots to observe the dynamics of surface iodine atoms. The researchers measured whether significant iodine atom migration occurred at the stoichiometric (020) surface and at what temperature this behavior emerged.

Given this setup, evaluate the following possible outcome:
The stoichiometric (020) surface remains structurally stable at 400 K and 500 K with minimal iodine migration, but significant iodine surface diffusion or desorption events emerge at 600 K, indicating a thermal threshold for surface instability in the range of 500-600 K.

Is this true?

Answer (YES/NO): NO